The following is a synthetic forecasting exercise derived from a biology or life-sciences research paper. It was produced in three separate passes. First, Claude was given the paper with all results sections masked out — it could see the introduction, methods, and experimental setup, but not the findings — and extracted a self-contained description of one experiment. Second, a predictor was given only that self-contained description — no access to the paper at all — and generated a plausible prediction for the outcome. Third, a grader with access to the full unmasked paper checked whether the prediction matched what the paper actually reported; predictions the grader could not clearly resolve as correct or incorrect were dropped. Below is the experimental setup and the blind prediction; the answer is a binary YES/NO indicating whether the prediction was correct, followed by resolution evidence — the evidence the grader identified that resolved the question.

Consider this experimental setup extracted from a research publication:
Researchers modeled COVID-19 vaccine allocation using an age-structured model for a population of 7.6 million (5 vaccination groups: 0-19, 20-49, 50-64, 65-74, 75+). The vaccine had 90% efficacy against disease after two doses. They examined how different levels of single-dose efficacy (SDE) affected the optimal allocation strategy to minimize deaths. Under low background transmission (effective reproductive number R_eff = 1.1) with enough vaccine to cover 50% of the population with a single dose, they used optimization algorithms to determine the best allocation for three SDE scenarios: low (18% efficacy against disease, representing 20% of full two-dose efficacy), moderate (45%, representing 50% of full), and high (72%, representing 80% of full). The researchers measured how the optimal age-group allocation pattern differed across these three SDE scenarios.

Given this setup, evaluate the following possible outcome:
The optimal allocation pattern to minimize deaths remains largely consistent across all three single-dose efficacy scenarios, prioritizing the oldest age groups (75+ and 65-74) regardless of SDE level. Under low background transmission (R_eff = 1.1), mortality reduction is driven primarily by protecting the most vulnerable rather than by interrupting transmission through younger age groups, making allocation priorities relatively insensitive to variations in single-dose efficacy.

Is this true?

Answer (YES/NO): NO